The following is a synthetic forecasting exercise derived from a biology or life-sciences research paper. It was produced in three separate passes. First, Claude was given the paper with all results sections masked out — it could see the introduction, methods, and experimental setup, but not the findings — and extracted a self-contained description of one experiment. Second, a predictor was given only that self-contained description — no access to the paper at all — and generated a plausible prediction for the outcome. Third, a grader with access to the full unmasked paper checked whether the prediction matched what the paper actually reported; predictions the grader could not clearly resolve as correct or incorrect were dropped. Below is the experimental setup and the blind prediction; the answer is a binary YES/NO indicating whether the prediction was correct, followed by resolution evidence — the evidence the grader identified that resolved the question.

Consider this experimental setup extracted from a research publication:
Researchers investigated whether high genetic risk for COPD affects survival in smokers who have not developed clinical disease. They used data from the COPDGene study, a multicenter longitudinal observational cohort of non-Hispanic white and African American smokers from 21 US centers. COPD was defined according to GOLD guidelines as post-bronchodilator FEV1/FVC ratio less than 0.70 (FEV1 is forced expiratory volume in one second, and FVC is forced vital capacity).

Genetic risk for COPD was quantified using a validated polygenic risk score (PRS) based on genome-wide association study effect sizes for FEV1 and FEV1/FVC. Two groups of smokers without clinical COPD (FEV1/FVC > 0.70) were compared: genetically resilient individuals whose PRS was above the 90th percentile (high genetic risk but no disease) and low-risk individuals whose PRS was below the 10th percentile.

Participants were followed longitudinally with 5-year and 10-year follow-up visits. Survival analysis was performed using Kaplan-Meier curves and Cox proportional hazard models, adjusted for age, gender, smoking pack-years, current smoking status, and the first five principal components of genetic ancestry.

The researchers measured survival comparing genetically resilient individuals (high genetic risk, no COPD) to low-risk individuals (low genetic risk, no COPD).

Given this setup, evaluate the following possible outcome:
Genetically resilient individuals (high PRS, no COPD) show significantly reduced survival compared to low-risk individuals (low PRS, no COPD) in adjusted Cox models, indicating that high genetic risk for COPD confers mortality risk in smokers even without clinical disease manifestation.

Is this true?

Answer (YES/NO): NO